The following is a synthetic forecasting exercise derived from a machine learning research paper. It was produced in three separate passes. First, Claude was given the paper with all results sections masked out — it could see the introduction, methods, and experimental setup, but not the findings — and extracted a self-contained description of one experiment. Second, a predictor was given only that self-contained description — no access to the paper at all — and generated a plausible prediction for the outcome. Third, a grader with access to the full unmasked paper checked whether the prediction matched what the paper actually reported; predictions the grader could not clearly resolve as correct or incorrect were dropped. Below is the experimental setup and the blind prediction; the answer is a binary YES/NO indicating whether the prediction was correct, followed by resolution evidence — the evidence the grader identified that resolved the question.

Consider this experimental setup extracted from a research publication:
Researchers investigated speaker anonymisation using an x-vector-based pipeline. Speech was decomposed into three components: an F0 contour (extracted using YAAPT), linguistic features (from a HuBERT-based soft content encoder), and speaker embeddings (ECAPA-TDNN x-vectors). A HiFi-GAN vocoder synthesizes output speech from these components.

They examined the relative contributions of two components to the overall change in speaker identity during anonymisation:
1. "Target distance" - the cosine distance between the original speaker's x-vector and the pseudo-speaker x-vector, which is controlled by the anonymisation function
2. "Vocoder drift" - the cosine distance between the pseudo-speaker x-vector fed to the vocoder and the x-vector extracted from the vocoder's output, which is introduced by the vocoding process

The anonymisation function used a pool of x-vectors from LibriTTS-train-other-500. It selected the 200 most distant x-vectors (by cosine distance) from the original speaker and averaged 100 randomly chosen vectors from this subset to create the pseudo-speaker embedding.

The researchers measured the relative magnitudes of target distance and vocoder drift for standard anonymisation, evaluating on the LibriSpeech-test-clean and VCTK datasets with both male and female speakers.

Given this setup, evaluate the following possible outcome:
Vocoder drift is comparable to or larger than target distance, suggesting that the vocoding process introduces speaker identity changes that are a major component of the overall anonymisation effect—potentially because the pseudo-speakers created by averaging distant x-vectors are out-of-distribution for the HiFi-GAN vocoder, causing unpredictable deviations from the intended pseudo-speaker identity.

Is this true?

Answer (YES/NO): YES